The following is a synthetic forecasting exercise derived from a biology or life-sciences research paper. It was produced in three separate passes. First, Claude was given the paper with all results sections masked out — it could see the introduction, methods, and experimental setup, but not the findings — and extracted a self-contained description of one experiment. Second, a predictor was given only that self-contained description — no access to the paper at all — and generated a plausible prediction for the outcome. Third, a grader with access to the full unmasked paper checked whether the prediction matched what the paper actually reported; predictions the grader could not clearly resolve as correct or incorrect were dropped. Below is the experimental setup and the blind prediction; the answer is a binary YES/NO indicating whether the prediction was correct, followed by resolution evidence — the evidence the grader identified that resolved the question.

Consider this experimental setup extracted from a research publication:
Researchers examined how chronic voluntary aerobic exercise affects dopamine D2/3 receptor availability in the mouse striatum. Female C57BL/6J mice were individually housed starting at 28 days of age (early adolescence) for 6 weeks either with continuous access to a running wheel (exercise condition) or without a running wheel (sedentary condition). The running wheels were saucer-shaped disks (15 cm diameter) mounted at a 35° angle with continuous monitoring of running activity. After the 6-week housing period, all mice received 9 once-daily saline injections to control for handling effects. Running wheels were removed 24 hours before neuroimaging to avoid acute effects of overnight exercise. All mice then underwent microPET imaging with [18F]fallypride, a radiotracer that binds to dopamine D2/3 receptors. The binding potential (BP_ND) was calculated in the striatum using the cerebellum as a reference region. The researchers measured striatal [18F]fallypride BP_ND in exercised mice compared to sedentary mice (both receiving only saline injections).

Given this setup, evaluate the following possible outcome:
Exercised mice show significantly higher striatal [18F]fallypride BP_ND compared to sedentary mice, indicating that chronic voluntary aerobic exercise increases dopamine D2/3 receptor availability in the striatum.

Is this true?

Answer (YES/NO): NO